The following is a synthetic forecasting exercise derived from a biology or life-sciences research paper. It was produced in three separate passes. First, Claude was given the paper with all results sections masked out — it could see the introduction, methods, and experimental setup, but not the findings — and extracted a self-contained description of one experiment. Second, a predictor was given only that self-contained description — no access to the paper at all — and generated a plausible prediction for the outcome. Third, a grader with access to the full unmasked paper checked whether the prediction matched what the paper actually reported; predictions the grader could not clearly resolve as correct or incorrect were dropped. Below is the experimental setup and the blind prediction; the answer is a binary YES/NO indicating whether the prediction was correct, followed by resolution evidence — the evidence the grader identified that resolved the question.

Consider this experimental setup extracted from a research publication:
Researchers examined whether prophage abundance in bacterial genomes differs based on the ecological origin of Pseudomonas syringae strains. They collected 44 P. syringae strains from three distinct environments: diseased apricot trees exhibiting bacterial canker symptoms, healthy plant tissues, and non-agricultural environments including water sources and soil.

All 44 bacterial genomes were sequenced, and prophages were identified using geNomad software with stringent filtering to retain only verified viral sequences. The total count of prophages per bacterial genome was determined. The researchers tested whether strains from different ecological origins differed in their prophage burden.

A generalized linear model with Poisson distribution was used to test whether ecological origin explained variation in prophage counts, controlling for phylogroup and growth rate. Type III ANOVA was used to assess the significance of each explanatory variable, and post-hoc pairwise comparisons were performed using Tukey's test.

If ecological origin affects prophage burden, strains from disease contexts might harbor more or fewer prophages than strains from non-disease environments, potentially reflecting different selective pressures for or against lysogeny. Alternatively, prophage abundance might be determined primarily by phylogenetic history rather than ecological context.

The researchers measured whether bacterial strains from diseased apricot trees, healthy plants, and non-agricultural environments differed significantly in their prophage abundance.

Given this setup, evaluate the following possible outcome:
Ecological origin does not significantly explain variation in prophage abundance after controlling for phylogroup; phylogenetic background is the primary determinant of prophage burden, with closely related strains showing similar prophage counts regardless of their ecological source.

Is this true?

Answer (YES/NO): YES